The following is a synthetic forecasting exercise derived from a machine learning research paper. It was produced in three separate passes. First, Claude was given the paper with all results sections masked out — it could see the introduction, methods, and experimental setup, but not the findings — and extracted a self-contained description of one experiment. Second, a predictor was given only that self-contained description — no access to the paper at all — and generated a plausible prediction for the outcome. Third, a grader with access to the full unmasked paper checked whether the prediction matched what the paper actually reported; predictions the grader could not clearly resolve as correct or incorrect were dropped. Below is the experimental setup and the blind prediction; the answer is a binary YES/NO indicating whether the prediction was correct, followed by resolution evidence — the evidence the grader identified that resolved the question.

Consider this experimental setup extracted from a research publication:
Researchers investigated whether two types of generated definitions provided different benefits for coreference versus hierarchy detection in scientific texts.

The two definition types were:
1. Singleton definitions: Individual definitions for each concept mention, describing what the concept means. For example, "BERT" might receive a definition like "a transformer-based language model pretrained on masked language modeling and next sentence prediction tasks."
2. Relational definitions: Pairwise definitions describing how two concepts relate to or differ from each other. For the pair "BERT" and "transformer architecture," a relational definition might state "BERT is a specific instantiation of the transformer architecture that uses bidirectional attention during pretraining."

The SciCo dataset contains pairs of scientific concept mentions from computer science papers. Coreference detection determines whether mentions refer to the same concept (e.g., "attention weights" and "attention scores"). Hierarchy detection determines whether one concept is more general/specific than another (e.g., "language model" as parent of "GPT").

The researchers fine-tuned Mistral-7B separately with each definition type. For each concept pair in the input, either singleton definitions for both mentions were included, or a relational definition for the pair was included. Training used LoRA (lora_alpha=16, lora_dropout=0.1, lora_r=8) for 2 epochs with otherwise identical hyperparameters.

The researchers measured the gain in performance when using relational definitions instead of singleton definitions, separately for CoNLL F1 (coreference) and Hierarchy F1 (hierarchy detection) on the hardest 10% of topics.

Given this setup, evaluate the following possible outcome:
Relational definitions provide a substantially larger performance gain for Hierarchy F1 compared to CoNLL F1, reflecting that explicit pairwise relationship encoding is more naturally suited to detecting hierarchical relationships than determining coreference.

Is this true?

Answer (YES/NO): NO